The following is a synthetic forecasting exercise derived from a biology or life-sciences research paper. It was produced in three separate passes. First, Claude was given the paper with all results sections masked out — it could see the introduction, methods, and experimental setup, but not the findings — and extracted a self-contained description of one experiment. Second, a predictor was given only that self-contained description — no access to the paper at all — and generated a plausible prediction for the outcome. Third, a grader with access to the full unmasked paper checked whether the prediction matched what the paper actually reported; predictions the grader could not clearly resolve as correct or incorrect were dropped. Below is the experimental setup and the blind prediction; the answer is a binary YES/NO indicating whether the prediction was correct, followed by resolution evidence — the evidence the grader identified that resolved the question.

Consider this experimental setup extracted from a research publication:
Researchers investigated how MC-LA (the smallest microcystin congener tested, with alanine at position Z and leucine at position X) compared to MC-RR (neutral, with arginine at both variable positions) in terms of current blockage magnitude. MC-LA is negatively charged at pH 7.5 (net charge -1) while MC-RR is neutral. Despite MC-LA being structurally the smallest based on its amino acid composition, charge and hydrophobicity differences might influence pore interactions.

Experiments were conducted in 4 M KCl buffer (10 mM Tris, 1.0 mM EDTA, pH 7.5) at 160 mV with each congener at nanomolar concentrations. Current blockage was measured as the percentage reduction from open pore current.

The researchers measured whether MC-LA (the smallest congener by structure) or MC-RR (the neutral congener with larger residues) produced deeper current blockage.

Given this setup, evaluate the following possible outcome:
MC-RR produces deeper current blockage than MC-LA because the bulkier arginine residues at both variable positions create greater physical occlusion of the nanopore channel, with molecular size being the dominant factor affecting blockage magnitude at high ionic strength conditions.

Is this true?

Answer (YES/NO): NO